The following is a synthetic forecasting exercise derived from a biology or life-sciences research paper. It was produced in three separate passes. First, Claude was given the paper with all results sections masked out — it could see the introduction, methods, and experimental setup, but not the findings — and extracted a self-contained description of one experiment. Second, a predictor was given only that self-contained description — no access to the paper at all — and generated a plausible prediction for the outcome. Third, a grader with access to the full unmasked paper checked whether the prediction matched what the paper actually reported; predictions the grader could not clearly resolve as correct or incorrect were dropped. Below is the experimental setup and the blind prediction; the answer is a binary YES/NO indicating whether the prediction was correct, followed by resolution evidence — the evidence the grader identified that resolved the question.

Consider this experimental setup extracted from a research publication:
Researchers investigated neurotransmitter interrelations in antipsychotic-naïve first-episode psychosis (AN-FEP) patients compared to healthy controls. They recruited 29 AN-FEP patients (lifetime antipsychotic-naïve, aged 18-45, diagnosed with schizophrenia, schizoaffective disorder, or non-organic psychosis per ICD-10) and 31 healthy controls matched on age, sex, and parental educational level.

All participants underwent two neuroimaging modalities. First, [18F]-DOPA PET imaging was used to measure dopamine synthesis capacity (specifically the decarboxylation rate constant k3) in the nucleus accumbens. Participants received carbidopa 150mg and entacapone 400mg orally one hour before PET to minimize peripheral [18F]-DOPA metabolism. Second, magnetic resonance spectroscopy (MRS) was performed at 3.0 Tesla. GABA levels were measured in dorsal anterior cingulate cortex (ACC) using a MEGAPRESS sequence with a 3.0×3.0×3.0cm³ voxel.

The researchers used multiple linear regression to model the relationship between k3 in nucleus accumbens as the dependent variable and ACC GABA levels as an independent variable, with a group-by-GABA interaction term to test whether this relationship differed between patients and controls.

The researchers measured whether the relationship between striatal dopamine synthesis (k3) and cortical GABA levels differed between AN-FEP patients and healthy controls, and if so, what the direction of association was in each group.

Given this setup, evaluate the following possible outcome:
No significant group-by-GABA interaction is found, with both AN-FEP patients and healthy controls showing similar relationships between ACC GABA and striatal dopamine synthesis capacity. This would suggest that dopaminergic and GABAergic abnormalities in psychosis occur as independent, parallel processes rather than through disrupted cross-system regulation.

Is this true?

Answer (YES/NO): NO